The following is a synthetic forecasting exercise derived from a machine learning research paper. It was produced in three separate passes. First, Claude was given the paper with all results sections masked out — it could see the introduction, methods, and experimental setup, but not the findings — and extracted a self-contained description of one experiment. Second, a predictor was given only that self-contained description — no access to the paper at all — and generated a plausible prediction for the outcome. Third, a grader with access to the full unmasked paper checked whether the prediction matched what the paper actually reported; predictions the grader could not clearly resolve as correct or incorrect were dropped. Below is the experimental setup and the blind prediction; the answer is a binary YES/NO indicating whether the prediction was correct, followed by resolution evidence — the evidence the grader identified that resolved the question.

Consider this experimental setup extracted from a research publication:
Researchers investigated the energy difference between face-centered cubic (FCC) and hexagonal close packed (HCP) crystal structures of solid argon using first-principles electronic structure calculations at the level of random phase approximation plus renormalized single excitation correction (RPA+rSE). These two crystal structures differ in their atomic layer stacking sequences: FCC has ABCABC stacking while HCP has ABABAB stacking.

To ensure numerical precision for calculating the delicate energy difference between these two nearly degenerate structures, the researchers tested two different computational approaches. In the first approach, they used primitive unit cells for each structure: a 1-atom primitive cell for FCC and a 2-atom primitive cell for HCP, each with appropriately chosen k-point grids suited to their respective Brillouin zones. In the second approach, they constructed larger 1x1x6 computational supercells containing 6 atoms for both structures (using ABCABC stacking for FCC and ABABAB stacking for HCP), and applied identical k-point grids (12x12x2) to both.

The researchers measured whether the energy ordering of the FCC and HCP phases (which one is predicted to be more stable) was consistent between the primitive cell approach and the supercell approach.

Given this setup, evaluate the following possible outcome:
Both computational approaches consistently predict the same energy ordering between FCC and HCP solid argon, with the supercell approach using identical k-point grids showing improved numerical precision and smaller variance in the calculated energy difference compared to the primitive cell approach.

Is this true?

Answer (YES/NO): NO